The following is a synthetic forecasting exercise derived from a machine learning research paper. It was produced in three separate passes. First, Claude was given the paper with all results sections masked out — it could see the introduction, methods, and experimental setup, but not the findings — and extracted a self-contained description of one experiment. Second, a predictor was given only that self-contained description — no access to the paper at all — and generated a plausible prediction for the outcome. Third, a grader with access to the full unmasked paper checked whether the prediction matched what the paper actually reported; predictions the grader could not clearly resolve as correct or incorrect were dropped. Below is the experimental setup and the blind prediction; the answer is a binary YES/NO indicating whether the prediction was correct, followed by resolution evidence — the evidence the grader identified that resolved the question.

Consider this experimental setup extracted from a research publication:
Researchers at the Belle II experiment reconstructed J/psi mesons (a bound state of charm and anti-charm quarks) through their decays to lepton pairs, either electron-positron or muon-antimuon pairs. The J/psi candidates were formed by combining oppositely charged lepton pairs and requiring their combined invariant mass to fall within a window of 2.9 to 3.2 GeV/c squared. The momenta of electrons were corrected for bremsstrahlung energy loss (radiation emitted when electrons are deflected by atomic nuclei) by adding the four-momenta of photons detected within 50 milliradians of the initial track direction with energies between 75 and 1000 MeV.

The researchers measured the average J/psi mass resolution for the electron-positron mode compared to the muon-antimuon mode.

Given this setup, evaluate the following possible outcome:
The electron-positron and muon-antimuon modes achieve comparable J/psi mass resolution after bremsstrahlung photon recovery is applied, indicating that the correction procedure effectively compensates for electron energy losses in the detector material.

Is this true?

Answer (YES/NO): NO